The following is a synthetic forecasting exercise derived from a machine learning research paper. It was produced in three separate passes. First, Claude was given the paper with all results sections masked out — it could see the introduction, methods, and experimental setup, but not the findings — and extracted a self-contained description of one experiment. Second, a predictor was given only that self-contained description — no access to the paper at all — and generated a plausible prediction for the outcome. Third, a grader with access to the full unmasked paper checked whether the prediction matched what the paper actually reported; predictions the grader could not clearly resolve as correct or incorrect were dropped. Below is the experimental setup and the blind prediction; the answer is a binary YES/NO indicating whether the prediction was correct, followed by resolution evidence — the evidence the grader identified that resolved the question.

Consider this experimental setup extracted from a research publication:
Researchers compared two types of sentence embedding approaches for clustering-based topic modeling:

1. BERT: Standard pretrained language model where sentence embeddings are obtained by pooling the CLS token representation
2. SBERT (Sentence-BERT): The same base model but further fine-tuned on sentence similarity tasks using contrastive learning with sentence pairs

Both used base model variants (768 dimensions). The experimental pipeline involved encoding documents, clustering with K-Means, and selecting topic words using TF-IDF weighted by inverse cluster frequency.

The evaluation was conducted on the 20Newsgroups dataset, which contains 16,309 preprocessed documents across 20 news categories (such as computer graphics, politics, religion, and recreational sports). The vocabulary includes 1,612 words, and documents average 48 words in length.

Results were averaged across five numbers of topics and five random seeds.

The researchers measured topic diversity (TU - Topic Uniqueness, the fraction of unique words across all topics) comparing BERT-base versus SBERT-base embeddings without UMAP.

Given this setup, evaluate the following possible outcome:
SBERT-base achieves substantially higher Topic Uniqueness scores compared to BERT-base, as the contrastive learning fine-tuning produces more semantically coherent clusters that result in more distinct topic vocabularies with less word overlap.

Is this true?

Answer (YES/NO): YES